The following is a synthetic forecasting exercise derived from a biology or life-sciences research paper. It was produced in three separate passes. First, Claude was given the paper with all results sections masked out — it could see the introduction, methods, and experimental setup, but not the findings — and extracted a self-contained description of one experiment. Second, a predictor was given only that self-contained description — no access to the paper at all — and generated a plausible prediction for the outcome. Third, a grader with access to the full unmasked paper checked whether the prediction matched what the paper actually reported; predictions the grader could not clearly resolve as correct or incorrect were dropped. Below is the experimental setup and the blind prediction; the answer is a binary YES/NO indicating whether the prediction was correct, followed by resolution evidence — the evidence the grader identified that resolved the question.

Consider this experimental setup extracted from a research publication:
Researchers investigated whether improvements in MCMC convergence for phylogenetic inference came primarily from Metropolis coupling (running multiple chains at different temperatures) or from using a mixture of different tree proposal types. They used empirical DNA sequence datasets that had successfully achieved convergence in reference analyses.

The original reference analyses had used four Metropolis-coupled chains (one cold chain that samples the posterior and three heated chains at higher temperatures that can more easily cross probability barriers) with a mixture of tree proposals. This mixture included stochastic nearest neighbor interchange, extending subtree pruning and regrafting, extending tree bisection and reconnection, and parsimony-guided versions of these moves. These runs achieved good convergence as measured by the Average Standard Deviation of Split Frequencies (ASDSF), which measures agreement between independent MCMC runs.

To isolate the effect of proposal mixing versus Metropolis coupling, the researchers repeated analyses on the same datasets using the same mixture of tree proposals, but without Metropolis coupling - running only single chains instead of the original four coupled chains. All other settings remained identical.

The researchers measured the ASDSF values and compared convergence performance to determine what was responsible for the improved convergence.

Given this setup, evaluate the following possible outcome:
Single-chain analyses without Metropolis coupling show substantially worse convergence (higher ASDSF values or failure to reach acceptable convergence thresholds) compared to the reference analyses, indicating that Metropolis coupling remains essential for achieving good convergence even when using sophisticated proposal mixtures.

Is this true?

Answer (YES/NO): NO